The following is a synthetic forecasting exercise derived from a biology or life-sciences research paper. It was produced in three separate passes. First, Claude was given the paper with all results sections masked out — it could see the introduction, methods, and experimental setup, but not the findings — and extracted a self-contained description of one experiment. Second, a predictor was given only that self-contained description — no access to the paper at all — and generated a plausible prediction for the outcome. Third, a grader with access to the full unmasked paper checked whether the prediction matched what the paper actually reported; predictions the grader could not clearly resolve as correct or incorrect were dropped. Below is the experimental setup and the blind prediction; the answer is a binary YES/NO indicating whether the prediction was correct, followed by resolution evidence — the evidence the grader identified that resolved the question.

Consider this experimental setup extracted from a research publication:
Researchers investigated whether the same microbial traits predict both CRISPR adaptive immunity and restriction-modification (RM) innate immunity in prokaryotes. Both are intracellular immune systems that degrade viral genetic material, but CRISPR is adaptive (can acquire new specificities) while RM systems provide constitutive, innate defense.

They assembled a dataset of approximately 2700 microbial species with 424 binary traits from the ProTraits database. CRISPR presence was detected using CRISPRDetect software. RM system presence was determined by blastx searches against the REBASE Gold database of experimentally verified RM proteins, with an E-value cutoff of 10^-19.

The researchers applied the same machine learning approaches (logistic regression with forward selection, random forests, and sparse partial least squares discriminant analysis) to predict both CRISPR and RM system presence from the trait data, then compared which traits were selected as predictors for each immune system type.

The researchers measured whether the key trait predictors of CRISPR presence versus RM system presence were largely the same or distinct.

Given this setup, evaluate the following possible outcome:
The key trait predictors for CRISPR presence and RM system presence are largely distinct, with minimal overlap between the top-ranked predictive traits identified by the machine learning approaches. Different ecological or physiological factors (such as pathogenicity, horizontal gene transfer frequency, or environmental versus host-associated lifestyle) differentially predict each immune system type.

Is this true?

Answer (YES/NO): YES